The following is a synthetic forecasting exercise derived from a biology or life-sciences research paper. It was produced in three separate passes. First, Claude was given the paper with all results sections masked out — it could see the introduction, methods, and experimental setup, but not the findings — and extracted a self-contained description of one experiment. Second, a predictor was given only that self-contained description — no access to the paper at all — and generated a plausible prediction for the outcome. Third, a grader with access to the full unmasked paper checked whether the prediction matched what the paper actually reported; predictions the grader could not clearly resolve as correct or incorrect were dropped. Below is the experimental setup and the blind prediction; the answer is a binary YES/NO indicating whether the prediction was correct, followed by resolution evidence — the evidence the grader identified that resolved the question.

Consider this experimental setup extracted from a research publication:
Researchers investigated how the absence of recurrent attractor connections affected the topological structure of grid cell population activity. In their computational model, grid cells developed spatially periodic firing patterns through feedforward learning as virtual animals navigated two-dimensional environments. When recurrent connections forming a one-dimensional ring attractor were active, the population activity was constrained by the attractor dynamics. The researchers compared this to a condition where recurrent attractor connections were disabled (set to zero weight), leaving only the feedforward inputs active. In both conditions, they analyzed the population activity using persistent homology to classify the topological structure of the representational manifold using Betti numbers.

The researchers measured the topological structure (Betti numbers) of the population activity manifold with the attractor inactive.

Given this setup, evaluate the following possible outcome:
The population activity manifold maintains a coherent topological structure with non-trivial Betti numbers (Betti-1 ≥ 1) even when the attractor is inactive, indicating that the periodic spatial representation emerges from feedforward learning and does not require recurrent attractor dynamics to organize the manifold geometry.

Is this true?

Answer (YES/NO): NO